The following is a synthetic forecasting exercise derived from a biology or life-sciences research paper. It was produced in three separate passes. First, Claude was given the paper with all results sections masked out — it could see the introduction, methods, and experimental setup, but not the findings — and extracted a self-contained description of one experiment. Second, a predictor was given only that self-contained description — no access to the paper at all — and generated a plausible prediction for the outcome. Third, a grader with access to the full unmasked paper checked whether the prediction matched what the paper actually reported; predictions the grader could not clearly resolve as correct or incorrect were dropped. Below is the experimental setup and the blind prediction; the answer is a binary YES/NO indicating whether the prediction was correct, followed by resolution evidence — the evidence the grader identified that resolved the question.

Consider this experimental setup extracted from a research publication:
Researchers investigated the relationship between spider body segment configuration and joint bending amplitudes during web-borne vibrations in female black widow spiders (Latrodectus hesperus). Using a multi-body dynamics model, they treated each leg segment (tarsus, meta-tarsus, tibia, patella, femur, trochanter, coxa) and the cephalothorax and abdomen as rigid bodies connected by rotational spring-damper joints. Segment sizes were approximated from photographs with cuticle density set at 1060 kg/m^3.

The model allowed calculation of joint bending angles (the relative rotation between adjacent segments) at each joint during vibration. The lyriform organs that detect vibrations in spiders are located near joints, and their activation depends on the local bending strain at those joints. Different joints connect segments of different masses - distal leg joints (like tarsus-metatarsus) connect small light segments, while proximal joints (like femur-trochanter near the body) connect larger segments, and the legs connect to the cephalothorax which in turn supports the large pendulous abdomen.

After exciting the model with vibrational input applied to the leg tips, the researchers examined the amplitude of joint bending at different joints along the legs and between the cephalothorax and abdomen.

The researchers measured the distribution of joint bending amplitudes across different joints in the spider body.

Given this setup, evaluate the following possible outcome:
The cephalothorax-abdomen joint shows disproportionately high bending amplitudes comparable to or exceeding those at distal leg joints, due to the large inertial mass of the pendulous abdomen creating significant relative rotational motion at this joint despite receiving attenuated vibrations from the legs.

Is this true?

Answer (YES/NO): NO